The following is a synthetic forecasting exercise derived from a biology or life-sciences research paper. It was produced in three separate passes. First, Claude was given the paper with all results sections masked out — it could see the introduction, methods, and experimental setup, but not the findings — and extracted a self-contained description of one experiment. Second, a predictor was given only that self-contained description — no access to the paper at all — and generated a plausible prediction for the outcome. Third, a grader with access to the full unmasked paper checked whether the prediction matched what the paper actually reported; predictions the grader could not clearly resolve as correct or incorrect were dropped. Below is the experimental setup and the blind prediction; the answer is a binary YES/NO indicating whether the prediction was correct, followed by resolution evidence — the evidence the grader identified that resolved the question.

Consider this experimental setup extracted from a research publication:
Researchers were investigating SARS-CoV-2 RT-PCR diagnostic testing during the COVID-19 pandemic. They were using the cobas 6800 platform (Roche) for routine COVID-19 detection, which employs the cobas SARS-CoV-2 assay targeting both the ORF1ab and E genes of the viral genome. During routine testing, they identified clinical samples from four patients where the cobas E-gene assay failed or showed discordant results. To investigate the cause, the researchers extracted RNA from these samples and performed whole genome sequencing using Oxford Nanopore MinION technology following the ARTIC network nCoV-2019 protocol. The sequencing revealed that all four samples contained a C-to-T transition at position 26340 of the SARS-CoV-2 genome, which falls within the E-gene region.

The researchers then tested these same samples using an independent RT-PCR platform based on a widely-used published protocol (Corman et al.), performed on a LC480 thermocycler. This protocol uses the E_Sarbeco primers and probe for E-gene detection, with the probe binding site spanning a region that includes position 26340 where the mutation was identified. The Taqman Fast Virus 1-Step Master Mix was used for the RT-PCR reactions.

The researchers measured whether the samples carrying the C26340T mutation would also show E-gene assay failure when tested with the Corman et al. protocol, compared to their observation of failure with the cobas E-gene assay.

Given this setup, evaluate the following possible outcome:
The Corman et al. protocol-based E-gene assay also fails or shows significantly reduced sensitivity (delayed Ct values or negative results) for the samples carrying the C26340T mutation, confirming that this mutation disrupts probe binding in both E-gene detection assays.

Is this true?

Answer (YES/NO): NO